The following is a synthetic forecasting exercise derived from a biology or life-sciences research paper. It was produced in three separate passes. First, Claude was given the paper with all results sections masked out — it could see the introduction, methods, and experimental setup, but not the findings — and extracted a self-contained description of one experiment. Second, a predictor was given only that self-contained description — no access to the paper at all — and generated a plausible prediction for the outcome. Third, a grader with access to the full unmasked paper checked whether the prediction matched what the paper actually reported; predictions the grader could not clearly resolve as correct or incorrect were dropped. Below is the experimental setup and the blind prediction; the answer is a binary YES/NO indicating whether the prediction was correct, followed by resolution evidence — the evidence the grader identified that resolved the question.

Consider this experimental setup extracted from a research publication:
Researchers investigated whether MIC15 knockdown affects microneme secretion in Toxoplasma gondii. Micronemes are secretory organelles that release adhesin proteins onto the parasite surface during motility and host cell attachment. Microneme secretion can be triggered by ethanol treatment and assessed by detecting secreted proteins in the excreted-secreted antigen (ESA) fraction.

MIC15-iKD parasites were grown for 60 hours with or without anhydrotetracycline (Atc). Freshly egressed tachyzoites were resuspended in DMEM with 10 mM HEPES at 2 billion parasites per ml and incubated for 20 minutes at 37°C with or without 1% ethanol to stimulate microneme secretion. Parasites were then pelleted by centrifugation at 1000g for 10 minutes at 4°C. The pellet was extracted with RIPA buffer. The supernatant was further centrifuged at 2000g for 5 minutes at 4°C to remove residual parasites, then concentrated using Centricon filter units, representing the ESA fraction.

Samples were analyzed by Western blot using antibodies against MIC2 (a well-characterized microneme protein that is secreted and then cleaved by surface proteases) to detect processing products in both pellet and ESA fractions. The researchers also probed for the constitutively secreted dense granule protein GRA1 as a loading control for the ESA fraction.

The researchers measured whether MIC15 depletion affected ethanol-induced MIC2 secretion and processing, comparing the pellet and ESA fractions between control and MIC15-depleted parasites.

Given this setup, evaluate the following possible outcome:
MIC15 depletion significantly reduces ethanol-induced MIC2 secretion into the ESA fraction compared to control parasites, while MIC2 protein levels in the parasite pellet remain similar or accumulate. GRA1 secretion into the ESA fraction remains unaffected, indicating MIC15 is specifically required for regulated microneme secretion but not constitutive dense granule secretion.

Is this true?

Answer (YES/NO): NO